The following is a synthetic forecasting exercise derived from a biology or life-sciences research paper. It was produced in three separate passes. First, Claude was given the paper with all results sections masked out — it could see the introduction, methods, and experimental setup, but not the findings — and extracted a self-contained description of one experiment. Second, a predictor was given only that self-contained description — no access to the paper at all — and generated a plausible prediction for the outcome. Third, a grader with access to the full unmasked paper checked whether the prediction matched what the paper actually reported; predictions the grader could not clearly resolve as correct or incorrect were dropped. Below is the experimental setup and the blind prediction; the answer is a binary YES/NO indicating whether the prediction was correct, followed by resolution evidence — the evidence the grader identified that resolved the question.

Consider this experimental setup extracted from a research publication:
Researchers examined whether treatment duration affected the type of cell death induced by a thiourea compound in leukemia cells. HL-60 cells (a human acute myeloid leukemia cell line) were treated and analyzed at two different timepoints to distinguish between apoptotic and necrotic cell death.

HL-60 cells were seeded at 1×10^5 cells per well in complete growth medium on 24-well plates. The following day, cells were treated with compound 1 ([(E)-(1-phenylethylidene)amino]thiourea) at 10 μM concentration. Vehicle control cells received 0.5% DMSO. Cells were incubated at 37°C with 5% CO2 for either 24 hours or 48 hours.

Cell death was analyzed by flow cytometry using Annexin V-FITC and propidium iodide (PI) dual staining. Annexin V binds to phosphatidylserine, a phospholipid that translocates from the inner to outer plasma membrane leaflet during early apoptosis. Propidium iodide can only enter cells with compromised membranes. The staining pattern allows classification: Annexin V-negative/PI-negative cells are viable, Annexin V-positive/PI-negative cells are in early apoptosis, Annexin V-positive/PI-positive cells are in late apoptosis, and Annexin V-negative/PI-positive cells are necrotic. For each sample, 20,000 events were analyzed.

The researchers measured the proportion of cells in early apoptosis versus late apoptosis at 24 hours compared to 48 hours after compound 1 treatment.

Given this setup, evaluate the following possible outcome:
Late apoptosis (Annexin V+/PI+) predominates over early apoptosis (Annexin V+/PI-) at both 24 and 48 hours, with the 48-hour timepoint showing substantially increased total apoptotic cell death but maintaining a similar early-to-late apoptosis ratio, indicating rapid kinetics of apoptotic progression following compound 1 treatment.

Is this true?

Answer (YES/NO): NO